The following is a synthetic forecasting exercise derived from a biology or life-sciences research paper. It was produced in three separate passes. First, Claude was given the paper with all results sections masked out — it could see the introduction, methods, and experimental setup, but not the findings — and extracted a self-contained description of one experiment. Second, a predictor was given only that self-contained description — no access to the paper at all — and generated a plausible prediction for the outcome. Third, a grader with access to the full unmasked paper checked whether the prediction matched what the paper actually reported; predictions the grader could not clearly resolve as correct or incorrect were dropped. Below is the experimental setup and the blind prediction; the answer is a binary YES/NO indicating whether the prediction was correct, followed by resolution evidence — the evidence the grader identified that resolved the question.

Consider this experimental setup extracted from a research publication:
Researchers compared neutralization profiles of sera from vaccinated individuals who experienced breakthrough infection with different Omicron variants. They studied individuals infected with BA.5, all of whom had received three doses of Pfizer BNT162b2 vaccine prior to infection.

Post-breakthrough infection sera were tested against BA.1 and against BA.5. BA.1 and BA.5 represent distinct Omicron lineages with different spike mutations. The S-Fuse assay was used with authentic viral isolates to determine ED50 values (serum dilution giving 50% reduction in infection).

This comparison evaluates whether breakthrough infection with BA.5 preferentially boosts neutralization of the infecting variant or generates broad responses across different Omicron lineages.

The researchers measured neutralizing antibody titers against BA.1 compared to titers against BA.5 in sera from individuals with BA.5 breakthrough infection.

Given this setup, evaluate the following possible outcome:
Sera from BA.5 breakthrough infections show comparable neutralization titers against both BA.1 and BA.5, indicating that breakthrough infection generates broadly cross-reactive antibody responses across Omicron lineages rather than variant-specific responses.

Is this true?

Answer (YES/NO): NO